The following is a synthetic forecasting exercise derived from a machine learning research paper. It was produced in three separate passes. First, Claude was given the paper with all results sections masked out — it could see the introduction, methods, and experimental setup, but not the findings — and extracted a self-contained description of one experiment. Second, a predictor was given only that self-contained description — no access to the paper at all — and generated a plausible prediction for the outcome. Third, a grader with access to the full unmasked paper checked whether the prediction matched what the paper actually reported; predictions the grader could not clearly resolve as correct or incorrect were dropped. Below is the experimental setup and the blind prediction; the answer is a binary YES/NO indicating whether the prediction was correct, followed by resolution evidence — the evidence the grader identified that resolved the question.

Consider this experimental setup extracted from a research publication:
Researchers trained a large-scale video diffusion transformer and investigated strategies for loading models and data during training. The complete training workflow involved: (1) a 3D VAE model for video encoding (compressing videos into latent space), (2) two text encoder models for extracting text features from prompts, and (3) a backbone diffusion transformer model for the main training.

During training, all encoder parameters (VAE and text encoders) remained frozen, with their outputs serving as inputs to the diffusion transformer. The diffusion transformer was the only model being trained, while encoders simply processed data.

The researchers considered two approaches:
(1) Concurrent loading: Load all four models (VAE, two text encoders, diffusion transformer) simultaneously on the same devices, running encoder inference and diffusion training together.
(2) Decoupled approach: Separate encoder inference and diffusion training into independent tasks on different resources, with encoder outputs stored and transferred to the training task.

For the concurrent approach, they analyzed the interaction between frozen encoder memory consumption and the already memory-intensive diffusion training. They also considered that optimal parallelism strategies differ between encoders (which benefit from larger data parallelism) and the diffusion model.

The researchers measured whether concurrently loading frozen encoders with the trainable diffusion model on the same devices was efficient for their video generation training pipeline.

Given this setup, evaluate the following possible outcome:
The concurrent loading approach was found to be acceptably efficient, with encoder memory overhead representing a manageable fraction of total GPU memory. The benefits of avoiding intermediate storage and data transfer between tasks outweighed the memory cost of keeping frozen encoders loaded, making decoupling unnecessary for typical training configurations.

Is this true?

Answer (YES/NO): NO